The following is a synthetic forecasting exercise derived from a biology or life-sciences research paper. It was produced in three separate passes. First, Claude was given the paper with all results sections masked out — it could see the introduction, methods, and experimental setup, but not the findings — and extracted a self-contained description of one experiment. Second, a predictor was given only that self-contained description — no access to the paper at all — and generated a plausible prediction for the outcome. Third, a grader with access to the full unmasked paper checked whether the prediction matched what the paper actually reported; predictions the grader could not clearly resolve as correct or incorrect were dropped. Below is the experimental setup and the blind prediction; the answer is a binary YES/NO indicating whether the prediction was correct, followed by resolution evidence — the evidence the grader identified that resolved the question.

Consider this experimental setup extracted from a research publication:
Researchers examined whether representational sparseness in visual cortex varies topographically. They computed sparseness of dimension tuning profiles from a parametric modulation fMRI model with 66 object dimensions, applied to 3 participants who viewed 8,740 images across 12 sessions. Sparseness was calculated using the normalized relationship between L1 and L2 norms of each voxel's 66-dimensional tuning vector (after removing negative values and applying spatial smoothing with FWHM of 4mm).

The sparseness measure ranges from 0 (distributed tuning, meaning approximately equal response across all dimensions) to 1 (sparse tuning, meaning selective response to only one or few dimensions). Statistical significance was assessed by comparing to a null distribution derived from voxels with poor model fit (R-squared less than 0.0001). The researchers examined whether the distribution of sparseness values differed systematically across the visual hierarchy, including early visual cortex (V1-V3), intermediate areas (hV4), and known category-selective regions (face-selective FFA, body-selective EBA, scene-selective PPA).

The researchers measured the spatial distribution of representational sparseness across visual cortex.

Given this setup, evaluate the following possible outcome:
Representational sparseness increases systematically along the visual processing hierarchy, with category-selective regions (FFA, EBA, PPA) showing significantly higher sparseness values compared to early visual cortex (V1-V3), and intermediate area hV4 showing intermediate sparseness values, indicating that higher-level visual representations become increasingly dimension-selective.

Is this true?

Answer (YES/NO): NO